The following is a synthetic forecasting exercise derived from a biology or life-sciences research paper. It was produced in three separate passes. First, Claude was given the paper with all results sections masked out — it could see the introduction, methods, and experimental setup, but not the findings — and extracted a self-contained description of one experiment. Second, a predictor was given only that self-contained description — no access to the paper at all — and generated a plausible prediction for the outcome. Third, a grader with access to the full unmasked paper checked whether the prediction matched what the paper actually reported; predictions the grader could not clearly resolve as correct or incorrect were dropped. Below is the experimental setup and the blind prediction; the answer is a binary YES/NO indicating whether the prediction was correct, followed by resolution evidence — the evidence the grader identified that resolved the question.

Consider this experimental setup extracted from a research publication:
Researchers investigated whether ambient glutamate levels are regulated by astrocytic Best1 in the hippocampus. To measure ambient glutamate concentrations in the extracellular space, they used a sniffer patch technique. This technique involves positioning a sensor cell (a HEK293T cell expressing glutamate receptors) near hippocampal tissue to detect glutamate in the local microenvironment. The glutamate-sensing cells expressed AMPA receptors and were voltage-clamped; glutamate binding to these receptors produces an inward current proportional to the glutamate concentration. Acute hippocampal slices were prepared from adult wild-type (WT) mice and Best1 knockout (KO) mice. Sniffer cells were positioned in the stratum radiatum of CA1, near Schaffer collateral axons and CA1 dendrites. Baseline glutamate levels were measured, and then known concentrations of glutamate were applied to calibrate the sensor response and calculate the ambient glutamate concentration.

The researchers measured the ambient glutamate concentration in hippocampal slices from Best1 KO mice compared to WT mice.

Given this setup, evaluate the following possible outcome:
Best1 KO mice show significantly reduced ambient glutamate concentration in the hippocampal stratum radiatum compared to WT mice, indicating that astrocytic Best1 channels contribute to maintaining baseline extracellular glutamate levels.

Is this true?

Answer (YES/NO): YES